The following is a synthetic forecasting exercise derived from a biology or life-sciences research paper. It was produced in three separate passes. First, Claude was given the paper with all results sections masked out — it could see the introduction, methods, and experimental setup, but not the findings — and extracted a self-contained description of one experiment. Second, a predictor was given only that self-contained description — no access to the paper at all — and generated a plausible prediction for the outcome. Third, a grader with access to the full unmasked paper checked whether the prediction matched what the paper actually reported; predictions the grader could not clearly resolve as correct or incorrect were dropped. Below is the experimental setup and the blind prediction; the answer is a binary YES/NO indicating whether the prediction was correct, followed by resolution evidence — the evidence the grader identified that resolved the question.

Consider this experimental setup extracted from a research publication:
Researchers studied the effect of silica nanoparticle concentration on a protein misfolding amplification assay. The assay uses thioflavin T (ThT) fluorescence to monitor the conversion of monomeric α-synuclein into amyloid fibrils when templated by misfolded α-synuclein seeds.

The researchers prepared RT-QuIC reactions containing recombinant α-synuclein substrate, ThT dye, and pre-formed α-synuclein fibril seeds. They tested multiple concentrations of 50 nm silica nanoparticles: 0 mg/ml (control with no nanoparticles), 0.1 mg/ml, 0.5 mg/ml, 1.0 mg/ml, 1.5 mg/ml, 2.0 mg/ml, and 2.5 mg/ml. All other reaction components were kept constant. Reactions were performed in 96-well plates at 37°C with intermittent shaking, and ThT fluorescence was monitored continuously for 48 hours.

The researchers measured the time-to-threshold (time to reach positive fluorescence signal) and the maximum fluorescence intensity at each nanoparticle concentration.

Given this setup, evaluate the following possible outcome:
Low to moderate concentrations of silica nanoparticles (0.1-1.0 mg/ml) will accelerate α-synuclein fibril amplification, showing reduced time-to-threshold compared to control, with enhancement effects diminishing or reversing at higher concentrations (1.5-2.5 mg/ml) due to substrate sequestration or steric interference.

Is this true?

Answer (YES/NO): NO